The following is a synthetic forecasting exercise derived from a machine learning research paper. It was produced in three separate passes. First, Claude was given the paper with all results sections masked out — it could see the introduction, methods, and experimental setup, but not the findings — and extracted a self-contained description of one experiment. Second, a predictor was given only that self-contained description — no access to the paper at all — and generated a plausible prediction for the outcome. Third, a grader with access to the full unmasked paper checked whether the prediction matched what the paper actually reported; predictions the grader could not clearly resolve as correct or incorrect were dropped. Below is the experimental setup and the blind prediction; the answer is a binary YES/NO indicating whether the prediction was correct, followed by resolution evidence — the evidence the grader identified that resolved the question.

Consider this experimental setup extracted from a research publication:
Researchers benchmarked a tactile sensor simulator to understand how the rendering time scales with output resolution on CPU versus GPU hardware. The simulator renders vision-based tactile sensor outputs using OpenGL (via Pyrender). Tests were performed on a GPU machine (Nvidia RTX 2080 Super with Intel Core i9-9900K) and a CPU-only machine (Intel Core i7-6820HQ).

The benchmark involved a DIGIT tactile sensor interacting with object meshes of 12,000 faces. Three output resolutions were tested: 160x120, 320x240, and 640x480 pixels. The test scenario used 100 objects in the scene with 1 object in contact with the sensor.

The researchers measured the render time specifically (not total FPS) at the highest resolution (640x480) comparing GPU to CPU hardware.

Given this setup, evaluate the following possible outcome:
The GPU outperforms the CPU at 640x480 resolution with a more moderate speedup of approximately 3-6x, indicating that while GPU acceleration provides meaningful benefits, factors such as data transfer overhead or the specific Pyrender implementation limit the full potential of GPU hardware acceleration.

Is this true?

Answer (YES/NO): NO